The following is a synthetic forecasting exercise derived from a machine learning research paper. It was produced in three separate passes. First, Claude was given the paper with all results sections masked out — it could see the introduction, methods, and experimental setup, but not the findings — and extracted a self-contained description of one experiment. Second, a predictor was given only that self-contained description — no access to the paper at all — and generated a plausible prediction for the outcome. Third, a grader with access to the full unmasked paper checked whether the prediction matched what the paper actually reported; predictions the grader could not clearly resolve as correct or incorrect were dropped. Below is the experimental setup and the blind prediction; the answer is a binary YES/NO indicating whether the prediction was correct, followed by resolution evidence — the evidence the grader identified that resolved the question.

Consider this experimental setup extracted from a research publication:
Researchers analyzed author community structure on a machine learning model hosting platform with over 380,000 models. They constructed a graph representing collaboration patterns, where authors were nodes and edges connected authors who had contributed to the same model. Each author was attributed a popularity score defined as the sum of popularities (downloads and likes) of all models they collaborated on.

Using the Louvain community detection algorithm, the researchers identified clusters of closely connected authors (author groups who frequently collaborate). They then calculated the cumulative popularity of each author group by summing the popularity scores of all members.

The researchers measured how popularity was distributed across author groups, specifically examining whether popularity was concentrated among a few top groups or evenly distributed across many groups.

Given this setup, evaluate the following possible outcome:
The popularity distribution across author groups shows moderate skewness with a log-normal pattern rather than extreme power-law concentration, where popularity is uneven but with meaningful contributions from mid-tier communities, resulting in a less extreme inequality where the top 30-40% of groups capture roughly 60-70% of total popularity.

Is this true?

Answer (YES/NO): NO